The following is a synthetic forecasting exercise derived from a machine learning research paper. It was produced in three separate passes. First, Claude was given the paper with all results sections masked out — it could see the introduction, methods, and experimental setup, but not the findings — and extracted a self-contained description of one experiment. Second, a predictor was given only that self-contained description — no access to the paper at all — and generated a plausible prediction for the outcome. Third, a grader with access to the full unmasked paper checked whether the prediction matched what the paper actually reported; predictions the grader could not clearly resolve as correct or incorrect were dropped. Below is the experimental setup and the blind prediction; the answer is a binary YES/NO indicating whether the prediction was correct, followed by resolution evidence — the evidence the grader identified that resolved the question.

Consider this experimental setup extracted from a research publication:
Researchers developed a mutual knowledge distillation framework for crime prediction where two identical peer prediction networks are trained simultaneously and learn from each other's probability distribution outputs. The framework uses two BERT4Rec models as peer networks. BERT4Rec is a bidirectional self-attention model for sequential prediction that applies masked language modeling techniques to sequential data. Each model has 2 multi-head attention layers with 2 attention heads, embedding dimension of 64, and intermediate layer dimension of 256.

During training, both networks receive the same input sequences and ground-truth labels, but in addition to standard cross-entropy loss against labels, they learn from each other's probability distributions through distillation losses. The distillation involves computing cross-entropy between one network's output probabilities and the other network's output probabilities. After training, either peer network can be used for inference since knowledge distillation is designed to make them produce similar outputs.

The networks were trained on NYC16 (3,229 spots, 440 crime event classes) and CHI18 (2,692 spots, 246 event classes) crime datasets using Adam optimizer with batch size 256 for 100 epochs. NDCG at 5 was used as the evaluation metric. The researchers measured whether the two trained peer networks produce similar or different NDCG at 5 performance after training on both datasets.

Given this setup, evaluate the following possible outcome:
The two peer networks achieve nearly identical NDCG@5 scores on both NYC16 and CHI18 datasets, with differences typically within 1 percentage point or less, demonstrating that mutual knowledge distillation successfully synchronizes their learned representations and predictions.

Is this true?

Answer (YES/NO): YES